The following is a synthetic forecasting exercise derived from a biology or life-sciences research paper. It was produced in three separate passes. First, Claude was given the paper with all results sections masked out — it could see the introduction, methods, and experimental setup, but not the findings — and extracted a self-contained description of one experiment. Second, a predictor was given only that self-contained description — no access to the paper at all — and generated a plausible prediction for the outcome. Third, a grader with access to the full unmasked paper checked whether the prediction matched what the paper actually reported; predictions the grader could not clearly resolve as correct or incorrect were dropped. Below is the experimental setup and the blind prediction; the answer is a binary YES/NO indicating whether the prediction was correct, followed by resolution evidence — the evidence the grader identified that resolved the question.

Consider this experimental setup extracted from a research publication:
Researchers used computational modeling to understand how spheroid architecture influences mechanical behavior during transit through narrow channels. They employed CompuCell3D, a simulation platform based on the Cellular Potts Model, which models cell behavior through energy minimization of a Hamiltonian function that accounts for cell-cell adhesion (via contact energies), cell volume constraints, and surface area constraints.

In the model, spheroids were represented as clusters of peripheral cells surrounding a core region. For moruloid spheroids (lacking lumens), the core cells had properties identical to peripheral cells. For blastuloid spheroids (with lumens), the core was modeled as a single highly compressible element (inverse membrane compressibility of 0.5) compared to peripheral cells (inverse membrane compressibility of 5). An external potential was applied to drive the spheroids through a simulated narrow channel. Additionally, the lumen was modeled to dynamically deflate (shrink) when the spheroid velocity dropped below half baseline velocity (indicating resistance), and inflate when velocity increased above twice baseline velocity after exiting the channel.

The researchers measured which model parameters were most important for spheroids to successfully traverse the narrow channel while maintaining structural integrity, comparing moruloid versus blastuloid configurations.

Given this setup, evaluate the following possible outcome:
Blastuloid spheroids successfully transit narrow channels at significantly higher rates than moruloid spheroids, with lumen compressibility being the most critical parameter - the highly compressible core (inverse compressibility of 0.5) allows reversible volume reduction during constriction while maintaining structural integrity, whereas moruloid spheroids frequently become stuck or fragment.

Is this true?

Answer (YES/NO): NO